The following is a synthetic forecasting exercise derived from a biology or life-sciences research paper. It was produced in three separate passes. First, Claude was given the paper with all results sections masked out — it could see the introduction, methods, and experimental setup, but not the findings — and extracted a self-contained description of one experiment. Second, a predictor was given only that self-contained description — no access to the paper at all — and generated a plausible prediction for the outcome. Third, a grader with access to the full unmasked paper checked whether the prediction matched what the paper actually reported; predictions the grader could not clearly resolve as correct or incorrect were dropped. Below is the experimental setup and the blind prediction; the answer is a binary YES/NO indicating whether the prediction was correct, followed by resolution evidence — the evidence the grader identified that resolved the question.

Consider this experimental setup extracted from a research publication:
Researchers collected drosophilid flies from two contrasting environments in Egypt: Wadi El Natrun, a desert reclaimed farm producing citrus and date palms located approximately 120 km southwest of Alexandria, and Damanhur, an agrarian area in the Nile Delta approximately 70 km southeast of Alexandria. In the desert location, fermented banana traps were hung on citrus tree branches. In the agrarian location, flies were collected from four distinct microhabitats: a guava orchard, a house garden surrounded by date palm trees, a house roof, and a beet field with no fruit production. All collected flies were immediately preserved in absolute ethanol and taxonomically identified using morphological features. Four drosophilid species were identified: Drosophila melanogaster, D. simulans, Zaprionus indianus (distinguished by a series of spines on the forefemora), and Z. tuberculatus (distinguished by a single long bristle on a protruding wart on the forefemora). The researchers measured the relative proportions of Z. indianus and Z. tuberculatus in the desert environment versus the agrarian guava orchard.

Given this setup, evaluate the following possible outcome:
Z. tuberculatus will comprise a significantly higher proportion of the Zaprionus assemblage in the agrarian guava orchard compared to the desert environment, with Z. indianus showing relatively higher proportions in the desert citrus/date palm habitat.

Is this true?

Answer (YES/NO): YES